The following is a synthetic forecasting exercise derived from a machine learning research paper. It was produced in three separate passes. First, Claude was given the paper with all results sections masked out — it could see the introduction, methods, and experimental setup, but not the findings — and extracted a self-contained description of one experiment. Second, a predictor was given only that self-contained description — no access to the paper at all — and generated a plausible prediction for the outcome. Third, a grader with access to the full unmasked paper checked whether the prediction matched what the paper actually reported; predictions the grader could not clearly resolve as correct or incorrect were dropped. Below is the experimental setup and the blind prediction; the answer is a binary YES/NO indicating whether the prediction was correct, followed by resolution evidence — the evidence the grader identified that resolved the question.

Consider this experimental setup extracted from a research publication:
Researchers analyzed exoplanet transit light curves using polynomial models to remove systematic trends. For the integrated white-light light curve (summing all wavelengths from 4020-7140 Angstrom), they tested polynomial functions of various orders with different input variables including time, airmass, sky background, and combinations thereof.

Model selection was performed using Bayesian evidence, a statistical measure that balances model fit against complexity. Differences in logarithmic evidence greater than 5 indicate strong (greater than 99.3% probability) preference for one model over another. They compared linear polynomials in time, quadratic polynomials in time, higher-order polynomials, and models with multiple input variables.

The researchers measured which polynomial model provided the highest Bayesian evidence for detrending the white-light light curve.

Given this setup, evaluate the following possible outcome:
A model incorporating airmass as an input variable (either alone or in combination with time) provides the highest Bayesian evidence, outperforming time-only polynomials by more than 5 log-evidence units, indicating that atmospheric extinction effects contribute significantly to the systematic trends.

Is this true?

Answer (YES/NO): NO